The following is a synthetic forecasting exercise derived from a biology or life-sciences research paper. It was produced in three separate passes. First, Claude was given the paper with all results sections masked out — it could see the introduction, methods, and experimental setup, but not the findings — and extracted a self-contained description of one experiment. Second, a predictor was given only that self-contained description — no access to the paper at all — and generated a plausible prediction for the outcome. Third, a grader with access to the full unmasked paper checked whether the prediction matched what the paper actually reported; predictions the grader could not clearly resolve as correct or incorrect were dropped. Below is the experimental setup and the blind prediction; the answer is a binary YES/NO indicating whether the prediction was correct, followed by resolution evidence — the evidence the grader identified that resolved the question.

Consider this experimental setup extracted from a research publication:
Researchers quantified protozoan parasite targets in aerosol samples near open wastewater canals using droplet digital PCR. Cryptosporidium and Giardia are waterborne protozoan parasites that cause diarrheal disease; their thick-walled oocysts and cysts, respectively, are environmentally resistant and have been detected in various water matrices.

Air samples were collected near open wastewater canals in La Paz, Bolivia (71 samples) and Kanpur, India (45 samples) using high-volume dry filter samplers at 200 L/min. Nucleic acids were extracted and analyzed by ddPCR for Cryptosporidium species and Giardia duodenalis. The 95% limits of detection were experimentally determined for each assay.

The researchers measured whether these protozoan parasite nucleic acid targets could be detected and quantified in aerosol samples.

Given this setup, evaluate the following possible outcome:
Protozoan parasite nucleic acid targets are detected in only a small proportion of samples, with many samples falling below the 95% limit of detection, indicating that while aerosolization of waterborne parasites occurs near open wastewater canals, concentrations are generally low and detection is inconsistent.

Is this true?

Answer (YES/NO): YES